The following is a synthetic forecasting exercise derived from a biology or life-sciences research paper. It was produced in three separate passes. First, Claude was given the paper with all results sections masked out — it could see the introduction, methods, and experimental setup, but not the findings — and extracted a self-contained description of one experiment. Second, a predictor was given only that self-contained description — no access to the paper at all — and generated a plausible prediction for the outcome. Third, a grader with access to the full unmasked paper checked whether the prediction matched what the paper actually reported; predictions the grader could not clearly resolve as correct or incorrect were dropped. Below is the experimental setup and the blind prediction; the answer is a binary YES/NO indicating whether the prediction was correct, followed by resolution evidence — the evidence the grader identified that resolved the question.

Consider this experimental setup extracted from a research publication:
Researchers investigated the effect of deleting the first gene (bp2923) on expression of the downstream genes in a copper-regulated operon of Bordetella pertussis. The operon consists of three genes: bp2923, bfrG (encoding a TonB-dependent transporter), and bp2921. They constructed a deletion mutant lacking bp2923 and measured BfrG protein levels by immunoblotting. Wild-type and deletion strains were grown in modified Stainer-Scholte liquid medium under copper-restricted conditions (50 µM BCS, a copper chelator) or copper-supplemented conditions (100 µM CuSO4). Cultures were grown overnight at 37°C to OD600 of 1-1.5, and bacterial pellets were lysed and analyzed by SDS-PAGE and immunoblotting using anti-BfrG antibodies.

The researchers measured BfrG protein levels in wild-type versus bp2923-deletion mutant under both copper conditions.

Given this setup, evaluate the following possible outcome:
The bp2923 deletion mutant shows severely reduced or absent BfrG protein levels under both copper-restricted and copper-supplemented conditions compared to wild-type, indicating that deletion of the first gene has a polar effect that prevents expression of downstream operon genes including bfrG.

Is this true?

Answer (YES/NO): NO